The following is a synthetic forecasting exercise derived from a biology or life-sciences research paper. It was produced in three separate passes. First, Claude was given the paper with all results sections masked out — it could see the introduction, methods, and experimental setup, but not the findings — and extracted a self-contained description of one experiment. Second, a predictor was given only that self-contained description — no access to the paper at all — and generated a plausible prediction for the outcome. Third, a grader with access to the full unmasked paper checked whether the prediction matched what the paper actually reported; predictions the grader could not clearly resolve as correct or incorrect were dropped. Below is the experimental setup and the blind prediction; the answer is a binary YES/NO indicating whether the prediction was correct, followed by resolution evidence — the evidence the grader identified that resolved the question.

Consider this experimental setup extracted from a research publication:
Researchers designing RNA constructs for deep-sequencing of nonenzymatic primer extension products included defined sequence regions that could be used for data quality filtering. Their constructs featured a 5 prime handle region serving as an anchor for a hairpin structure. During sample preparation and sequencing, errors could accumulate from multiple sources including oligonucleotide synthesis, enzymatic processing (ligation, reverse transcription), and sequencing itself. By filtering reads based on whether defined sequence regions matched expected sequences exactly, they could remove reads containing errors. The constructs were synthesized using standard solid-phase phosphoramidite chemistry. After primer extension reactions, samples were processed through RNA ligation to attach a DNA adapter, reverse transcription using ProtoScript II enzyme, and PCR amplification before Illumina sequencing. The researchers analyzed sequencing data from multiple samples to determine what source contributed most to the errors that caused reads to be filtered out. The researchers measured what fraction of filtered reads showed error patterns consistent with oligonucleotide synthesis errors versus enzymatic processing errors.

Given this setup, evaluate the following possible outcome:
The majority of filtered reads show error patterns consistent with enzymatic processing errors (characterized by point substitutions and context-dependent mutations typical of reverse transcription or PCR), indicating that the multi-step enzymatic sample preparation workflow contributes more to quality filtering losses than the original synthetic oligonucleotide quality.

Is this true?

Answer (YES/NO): NO